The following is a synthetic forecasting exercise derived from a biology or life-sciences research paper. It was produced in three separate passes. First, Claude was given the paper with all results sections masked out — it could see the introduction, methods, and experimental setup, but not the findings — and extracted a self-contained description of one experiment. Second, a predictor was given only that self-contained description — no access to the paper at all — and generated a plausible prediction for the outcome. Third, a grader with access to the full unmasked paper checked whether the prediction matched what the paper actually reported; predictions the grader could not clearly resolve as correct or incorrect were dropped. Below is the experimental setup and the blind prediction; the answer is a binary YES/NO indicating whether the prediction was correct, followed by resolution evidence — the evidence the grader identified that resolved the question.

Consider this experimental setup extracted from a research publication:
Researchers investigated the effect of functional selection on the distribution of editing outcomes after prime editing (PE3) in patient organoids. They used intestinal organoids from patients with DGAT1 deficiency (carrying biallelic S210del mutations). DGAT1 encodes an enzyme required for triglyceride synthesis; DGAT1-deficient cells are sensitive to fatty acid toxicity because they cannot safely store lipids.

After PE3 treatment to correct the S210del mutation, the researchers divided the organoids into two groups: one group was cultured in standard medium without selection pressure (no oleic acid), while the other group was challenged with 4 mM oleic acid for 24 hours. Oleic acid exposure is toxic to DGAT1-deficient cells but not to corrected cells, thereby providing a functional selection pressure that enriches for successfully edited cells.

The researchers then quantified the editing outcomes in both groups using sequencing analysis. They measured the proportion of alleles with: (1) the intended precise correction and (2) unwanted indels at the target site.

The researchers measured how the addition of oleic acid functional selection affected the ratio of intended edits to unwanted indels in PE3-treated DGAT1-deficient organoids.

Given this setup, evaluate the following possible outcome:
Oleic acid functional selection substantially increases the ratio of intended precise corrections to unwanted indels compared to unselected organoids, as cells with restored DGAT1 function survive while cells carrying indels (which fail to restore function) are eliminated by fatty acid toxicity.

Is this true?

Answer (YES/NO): YES